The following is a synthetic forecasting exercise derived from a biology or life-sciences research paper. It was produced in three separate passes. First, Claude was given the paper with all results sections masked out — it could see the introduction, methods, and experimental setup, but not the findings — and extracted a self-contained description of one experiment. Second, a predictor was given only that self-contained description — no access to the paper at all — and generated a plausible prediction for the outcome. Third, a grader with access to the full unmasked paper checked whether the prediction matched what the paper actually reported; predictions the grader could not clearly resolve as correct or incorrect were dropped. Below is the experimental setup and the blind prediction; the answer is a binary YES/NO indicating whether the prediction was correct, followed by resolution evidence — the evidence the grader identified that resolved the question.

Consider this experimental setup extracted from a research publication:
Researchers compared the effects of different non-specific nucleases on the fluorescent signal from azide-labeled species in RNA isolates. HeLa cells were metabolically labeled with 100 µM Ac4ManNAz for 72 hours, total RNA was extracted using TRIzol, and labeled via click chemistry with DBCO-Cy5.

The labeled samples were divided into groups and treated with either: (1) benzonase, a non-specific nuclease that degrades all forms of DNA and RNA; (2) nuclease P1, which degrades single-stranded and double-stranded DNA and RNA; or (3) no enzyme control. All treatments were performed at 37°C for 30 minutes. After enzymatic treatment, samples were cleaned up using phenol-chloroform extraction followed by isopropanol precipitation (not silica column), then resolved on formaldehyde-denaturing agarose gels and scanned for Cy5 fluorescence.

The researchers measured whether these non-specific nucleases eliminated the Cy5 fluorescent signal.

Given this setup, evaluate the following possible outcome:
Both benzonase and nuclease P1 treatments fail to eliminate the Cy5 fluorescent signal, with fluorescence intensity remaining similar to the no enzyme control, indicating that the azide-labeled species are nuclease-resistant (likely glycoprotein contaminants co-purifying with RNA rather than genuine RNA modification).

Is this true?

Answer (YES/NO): YES